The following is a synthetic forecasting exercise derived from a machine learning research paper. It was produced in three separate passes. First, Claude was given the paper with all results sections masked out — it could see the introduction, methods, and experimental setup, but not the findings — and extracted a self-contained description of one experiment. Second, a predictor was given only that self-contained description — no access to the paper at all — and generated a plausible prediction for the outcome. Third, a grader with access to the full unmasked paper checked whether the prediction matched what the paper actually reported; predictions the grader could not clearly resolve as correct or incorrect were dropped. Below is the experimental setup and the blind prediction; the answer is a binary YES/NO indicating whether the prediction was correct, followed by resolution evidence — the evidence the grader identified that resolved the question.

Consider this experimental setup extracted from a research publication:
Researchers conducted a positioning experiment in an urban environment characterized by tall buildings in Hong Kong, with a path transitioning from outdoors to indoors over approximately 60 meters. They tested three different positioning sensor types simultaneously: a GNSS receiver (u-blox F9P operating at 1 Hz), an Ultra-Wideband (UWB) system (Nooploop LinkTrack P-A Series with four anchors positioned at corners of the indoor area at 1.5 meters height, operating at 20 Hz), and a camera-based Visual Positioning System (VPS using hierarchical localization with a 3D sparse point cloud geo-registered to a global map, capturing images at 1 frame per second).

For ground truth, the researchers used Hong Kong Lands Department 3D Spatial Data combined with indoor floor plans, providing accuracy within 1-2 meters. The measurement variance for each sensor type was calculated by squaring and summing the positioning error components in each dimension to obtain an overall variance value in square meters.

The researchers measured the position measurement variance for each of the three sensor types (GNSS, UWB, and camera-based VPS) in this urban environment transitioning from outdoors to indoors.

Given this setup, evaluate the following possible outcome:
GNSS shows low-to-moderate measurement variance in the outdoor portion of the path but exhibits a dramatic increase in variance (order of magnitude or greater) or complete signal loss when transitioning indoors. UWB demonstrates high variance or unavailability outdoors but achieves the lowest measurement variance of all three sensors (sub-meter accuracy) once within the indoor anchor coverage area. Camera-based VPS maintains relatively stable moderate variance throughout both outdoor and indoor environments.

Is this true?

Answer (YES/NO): NO